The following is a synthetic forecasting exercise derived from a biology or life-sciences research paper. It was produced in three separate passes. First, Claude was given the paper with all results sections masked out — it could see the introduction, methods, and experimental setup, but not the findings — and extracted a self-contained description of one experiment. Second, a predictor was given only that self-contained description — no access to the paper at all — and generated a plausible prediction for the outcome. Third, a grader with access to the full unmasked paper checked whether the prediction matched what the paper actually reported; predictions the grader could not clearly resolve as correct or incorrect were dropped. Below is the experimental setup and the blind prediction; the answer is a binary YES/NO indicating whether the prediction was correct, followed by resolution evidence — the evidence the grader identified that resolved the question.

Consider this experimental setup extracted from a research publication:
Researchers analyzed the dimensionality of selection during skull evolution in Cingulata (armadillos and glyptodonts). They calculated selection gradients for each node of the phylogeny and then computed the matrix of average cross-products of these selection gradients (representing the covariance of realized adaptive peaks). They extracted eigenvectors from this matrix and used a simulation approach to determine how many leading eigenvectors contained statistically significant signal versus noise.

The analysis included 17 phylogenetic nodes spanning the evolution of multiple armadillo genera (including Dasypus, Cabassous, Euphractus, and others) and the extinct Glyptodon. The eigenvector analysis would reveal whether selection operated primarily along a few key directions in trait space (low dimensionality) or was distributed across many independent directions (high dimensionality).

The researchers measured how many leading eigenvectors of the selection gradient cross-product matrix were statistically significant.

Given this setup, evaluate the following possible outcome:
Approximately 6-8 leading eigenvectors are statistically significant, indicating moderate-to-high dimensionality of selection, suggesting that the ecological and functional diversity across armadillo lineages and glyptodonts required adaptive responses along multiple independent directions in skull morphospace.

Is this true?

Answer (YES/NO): NO